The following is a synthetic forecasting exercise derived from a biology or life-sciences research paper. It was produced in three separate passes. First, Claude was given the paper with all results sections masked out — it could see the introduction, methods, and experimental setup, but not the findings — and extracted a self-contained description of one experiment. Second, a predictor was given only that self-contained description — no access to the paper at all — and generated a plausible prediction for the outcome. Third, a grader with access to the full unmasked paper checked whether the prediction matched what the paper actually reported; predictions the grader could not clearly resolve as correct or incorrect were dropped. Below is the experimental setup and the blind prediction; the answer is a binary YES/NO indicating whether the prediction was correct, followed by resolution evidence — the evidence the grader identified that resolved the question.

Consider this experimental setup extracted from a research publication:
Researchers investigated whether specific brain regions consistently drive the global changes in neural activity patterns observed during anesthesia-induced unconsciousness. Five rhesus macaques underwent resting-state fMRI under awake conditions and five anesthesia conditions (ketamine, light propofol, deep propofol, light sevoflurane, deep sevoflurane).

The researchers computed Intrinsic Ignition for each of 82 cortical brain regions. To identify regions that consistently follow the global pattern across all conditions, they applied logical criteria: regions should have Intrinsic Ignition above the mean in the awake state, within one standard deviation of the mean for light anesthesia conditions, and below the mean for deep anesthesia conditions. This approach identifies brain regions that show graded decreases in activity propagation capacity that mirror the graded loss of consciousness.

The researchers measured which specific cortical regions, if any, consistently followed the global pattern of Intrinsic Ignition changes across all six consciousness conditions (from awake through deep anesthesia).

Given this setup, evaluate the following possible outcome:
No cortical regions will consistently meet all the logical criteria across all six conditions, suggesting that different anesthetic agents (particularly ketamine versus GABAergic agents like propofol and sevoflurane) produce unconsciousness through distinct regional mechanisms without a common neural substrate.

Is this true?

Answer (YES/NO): NO